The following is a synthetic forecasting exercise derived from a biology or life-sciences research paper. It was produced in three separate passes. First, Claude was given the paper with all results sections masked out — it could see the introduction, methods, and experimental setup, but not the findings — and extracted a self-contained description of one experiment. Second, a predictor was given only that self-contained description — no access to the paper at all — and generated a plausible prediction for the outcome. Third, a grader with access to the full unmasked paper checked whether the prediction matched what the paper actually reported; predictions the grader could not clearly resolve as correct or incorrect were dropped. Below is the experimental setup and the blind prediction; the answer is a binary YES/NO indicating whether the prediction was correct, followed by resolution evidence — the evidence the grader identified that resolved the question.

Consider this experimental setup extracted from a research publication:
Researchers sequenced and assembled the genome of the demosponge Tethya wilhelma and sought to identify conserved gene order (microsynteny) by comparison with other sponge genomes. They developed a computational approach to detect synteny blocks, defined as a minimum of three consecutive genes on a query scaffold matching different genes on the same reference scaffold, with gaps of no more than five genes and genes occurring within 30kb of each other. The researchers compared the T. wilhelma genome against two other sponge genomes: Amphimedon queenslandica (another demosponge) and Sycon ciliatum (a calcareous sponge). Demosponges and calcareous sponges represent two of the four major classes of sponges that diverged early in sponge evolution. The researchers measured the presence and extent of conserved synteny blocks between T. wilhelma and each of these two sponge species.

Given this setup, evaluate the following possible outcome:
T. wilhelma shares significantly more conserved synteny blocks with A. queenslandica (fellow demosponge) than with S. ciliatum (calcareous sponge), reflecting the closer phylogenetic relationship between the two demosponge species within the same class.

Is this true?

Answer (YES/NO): YES